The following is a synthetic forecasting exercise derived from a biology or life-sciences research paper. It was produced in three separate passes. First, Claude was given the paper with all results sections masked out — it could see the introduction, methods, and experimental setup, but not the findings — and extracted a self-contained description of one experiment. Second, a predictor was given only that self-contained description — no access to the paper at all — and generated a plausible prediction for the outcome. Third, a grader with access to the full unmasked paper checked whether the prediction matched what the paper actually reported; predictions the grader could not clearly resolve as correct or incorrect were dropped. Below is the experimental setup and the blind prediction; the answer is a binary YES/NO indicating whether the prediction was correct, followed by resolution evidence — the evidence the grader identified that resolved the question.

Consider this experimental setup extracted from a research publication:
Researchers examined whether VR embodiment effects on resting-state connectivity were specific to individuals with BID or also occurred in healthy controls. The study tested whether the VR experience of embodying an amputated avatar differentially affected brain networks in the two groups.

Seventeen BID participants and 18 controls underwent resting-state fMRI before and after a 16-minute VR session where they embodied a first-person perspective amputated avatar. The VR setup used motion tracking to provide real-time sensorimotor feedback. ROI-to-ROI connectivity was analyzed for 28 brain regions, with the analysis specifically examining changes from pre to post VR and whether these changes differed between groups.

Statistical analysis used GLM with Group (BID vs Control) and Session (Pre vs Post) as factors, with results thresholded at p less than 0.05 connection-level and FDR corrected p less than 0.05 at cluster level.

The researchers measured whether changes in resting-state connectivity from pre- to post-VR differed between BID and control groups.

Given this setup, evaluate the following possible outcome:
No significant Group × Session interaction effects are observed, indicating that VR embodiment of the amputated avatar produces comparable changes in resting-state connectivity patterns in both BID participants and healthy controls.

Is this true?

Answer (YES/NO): NO